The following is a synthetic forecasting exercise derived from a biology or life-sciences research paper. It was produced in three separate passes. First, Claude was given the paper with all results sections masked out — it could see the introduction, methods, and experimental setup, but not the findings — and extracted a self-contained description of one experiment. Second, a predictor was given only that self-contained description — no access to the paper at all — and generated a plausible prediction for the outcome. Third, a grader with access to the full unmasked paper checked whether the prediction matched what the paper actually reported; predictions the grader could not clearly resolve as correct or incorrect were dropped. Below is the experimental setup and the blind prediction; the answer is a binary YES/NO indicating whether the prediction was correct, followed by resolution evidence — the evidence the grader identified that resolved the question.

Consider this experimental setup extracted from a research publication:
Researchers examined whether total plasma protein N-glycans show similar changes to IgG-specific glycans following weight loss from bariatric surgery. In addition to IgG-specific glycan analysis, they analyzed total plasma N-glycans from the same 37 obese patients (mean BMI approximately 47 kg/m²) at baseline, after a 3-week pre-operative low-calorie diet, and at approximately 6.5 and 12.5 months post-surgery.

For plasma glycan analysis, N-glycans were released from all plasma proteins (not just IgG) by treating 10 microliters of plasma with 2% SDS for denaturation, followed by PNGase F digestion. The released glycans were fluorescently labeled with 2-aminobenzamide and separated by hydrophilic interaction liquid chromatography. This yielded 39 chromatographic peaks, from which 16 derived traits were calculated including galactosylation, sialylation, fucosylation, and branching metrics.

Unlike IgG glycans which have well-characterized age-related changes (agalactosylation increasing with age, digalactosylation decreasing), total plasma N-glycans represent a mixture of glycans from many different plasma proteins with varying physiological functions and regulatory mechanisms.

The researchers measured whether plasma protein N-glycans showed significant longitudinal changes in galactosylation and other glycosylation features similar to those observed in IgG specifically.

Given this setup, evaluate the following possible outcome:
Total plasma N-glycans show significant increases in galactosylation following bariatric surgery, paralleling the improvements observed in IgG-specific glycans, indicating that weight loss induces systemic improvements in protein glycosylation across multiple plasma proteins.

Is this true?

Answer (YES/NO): NO